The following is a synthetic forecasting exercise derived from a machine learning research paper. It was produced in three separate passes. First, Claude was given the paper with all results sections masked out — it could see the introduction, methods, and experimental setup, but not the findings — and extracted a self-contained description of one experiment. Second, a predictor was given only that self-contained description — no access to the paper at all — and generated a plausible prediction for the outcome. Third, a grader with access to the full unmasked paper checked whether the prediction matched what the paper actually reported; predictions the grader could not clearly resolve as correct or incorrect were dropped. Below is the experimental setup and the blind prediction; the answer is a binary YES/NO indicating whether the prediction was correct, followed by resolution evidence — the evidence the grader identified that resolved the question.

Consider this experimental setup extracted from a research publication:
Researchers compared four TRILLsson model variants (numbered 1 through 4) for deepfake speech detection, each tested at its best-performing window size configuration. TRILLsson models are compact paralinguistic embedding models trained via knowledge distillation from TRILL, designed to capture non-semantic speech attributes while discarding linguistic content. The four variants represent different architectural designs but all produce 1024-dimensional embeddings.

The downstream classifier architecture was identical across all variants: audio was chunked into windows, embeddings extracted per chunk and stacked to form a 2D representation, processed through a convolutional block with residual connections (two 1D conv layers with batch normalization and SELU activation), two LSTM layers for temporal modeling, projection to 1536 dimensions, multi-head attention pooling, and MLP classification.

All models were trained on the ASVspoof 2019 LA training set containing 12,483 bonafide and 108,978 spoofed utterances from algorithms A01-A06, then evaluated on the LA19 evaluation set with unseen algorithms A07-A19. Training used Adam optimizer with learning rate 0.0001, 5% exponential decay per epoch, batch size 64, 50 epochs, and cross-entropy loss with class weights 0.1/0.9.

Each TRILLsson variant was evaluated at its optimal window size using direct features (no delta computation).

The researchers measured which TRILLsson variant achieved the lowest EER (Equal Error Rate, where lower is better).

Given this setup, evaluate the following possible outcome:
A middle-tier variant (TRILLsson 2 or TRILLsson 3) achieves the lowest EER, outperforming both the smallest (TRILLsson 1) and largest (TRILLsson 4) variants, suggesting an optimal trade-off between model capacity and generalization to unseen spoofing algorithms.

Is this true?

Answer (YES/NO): YES